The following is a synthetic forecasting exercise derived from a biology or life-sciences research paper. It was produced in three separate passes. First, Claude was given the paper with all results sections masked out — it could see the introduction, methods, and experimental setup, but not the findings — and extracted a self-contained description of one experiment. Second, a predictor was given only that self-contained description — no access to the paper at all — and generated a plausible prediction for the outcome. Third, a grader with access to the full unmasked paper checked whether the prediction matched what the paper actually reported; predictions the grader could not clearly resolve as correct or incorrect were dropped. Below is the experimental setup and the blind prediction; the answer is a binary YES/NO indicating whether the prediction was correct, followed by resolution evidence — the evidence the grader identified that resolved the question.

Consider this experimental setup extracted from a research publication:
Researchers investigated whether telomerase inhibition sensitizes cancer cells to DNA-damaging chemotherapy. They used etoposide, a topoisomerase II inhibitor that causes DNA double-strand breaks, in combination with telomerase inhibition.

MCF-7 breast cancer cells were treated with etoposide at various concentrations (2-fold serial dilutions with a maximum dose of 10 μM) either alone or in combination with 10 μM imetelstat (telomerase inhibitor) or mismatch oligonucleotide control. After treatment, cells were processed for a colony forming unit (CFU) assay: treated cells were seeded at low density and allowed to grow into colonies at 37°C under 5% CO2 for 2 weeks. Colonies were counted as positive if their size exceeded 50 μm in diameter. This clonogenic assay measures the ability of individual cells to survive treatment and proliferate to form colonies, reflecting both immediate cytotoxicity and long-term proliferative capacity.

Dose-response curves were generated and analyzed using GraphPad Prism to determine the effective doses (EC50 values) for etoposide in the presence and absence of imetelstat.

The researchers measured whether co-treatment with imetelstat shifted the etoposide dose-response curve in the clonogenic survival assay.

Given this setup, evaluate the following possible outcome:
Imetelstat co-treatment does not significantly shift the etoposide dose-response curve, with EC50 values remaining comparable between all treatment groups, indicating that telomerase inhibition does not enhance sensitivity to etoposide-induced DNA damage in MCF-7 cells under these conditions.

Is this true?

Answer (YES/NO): NO